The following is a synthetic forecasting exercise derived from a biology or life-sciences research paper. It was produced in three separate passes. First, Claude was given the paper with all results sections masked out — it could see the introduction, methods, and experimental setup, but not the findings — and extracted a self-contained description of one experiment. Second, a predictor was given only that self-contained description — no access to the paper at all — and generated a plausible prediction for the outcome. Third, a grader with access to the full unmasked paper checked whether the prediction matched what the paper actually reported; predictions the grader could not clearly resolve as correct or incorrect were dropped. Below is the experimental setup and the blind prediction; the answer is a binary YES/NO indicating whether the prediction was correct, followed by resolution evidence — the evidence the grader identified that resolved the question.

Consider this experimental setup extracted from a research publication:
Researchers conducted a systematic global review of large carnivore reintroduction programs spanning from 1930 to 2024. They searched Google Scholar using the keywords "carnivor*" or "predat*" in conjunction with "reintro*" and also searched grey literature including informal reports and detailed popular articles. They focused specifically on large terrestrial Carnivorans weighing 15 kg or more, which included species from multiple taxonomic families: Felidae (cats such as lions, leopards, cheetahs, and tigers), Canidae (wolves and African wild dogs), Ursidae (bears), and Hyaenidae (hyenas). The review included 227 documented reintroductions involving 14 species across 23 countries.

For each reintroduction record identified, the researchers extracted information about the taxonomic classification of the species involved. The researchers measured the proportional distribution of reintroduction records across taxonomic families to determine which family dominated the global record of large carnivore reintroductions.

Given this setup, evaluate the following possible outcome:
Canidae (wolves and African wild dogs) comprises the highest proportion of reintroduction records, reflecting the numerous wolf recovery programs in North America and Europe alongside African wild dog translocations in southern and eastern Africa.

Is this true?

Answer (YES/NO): NO